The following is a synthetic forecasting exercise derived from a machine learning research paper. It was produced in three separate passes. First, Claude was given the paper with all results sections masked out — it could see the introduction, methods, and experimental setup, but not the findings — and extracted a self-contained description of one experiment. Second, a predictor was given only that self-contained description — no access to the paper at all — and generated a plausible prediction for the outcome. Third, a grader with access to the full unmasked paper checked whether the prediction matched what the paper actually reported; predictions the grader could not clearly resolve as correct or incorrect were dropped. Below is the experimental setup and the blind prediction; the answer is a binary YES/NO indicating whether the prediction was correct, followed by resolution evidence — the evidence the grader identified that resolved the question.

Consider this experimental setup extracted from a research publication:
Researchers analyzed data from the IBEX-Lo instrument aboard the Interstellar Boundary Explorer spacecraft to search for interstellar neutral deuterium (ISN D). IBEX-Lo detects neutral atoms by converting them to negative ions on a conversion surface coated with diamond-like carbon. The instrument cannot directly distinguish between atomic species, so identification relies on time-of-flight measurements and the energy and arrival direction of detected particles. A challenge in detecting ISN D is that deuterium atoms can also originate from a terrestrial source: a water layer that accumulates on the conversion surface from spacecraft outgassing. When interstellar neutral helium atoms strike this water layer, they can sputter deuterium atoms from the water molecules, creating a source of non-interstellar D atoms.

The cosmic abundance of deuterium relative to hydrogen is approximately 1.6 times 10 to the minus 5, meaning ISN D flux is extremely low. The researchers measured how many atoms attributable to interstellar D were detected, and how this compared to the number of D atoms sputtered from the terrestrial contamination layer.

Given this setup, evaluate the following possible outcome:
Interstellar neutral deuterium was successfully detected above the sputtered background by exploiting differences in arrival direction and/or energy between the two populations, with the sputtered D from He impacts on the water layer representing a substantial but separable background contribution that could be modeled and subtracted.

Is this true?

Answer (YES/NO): YES